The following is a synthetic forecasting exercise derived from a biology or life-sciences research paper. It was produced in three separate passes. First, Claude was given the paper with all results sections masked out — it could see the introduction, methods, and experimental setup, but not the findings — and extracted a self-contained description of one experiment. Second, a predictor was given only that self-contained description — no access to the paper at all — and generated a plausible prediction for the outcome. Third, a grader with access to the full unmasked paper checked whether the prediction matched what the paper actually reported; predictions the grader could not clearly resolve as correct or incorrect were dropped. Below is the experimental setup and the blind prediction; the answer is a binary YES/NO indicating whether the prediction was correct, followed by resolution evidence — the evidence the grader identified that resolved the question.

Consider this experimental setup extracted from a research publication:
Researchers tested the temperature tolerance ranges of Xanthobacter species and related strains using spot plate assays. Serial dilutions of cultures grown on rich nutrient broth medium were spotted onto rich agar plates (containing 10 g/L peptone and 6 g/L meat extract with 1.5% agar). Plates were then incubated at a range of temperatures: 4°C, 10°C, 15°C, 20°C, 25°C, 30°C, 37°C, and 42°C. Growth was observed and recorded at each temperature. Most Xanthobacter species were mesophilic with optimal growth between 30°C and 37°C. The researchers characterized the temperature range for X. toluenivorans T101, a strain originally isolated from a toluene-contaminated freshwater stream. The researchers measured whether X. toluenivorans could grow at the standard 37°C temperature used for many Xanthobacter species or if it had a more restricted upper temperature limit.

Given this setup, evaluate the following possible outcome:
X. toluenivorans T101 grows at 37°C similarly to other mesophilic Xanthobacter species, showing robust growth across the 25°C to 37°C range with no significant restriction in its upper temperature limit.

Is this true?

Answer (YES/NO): NO